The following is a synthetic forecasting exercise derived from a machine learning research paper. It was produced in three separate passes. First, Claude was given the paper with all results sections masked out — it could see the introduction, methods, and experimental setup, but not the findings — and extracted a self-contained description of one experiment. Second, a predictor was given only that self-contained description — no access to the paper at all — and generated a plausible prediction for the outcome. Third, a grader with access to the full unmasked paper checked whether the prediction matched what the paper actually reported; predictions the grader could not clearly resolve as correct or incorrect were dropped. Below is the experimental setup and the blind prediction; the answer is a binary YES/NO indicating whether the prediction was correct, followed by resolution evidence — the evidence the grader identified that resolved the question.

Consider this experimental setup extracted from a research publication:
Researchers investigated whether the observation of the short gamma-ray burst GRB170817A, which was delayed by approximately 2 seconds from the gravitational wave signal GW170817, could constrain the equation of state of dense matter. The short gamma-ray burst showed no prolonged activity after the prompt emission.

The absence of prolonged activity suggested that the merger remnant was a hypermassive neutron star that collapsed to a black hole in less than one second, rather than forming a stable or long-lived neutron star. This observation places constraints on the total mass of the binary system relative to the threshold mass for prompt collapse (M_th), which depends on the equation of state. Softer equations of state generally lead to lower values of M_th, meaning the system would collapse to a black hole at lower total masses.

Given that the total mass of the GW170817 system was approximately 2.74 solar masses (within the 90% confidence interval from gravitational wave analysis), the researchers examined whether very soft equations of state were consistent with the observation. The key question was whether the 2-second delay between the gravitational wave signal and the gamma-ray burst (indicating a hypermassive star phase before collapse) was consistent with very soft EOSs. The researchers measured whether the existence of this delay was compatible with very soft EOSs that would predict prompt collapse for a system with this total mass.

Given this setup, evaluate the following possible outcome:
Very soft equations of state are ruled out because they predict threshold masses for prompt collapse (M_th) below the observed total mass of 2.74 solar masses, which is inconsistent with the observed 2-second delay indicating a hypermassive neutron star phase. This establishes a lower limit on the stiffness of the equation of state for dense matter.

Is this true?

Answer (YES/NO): YES